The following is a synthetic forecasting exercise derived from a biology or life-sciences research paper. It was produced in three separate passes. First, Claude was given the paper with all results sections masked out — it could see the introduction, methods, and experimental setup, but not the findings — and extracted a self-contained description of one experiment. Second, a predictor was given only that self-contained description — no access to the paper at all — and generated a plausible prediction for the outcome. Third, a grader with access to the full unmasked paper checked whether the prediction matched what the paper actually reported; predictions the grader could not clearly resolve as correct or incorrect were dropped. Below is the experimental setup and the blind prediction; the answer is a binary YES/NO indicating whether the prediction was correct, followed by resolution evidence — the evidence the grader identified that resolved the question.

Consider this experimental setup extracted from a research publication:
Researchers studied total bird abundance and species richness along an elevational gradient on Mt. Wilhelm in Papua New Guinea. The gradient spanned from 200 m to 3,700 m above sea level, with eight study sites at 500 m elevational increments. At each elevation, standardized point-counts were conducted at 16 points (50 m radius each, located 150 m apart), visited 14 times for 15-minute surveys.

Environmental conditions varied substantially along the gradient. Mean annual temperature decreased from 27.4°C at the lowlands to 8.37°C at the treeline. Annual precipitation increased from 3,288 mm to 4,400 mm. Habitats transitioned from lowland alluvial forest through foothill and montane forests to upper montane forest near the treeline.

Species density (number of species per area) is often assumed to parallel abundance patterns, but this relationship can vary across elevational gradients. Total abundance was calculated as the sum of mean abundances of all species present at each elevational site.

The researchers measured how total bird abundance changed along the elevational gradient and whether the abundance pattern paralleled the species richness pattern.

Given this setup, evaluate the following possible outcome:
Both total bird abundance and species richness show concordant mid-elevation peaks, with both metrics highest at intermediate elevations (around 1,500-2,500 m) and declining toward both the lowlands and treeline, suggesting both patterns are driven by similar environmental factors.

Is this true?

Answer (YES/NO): NO